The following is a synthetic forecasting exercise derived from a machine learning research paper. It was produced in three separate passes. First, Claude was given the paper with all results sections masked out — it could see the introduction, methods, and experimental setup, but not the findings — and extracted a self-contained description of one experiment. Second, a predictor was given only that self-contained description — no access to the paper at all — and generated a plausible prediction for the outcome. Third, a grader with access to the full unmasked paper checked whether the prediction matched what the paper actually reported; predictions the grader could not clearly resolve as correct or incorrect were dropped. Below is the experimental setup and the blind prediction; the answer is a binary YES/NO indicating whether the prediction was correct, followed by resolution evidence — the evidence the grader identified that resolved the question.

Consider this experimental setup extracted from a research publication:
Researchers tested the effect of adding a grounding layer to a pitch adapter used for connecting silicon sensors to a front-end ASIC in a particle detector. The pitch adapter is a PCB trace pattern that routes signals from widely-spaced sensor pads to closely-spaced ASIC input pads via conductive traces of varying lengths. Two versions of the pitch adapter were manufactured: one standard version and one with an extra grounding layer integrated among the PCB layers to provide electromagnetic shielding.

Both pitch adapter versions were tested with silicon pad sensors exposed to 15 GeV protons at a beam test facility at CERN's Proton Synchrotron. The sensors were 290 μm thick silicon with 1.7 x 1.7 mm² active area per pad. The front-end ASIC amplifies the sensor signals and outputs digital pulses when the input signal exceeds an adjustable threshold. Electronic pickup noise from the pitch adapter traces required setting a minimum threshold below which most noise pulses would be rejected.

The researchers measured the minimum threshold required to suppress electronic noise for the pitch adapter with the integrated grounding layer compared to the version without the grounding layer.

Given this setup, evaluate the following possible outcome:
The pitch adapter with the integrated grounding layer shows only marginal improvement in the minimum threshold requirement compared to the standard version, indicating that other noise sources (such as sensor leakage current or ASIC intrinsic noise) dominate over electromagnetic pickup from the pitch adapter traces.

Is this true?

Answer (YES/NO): NO